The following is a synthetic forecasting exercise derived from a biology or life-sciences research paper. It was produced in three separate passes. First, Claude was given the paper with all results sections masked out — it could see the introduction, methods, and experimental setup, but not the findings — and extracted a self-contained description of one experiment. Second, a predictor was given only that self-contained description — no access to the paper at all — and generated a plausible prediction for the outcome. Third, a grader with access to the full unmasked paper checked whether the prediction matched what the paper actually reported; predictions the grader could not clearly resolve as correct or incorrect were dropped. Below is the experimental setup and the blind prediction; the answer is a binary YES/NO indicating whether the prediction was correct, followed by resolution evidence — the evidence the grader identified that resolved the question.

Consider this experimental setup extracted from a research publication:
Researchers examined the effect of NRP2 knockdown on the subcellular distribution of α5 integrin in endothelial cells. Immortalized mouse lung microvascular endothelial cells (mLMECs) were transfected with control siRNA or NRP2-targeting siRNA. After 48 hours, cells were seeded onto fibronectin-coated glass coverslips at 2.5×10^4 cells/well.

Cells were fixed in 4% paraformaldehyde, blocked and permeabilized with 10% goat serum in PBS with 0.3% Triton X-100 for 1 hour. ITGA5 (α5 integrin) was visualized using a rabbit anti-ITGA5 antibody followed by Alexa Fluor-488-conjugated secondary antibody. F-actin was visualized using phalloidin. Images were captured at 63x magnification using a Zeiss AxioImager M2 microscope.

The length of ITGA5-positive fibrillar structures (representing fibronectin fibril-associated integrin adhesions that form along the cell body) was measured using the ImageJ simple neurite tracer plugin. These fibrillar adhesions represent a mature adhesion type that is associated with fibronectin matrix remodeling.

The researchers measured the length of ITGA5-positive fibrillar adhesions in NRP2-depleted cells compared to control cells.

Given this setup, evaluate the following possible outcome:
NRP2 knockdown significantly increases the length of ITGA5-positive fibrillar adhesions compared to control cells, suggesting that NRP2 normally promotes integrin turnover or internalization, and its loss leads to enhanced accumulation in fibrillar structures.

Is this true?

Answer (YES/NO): YES